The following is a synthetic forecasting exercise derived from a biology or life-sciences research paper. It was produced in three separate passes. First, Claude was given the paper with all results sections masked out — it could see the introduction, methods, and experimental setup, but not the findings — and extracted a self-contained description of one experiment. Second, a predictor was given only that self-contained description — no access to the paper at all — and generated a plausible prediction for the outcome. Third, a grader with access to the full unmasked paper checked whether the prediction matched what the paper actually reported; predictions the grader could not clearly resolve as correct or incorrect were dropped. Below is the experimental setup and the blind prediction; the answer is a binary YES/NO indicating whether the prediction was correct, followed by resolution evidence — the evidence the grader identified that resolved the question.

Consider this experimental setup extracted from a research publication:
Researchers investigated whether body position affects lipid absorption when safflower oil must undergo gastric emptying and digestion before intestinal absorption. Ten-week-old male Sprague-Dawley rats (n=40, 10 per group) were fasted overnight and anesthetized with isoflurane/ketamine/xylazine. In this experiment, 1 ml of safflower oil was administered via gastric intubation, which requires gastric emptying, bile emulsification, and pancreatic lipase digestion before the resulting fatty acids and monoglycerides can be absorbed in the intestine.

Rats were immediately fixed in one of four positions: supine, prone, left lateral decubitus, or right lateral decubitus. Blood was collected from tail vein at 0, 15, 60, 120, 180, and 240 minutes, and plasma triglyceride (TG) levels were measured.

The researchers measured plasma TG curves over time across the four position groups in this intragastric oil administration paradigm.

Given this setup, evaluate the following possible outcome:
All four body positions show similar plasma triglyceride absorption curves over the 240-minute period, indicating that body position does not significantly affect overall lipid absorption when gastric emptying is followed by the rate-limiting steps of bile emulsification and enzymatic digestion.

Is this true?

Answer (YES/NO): NO